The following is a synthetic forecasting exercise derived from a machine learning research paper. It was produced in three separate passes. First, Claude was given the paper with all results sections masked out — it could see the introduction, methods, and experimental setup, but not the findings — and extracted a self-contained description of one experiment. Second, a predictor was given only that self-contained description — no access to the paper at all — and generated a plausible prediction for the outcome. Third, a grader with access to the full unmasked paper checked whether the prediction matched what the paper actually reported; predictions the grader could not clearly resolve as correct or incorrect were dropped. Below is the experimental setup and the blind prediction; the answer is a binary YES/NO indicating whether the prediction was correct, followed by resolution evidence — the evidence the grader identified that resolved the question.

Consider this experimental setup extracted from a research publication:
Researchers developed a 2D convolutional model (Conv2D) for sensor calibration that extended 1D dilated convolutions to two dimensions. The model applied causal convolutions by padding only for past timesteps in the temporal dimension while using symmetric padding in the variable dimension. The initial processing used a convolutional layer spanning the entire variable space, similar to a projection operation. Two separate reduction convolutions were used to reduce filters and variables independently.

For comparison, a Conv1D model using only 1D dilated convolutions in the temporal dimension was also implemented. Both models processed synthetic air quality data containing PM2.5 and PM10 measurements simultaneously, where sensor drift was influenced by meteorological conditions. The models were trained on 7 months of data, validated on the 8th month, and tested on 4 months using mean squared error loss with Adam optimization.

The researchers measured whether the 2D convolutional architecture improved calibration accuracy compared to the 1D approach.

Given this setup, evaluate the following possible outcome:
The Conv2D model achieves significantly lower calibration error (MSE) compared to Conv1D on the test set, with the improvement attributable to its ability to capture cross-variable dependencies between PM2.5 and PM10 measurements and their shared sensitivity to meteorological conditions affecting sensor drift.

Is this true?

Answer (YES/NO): NO